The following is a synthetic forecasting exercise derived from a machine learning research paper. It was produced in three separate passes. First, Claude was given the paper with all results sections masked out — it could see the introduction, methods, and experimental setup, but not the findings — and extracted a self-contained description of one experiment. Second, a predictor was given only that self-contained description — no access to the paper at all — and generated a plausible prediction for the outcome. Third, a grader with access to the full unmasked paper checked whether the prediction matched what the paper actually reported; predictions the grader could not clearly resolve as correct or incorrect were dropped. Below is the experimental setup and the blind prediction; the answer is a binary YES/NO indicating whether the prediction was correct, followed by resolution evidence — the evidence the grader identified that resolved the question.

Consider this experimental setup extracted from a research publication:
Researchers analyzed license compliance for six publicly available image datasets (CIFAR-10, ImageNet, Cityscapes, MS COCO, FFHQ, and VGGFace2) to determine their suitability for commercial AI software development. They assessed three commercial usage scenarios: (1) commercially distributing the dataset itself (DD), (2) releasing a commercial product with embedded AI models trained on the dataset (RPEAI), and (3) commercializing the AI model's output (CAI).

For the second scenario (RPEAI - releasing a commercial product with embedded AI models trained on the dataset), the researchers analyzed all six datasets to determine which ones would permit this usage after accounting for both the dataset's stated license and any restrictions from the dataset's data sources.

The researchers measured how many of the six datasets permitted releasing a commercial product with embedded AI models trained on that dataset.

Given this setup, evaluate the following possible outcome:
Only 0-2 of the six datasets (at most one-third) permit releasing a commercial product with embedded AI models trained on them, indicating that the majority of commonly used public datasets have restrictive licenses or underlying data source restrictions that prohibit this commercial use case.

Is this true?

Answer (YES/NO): YES